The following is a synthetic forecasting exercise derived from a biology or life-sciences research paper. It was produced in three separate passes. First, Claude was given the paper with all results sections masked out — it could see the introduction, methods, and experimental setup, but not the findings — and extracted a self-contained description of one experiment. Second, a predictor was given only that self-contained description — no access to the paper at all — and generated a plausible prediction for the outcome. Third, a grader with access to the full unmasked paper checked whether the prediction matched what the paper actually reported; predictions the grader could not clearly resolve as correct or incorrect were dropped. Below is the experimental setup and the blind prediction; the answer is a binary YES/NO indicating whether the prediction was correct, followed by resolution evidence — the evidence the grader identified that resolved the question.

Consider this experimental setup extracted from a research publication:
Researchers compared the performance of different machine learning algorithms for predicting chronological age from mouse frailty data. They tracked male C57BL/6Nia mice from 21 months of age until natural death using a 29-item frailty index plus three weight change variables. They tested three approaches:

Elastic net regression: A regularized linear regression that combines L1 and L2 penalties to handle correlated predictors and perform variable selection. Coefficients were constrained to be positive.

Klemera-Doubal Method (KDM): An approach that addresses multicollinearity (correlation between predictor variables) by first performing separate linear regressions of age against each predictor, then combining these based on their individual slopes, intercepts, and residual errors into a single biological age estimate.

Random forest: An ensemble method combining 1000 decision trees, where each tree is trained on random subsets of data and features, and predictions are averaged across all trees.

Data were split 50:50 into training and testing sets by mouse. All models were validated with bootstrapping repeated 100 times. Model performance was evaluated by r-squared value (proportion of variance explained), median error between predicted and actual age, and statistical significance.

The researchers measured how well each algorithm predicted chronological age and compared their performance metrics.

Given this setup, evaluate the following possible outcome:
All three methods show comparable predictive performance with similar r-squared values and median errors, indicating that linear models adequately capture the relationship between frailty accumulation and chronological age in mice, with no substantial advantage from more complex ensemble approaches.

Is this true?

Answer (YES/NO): NO